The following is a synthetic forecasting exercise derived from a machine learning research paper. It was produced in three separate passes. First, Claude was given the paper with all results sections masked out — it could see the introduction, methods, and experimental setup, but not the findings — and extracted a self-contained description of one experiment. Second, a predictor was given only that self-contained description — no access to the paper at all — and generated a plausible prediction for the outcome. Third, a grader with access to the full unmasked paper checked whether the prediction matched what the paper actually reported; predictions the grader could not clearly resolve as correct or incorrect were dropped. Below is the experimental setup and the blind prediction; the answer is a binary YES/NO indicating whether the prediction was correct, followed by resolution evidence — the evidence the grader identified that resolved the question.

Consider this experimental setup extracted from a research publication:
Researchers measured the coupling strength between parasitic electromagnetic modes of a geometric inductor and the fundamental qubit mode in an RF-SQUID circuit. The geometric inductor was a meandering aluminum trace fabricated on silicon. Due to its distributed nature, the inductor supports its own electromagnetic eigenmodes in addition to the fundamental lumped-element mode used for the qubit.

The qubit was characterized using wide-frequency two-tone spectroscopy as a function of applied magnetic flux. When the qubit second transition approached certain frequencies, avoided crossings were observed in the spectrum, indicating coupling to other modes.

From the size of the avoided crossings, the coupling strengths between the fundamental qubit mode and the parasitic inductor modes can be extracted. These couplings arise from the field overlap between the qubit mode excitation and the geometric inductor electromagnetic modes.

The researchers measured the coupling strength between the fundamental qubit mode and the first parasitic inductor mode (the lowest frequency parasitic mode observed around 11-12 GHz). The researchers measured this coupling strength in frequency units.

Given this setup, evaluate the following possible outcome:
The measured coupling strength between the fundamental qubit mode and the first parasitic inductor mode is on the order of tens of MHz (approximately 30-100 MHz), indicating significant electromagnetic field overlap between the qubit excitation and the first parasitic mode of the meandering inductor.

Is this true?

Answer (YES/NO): NO